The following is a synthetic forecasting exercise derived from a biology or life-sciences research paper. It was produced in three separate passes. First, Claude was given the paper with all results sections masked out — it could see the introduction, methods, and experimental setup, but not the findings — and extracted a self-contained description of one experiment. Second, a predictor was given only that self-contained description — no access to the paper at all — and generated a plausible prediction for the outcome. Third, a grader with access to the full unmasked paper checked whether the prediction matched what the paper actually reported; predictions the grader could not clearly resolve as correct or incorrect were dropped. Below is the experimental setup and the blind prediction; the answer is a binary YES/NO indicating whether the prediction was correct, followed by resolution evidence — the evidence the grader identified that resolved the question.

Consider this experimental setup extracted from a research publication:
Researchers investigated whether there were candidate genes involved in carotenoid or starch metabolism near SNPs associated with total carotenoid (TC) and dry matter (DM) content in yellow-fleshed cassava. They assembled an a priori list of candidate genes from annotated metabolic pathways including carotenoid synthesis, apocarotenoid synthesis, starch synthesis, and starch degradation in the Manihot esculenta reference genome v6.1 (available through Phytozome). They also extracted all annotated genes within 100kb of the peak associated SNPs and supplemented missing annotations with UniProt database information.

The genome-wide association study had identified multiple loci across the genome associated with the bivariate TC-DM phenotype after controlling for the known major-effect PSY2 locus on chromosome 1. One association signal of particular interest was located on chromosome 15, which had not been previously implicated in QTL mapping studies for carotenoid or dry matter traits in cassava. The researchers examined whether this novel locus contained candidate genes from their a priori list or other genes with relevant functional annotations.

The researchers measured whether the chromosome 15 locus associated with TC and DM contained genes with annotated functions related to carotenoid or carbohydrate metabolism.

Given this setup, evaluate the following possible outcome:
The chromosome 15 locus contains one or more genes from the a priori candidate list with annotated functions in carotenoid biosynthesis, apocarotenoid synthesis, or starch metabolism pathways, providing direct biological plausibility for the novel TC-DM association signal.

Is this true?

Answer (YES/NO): NO